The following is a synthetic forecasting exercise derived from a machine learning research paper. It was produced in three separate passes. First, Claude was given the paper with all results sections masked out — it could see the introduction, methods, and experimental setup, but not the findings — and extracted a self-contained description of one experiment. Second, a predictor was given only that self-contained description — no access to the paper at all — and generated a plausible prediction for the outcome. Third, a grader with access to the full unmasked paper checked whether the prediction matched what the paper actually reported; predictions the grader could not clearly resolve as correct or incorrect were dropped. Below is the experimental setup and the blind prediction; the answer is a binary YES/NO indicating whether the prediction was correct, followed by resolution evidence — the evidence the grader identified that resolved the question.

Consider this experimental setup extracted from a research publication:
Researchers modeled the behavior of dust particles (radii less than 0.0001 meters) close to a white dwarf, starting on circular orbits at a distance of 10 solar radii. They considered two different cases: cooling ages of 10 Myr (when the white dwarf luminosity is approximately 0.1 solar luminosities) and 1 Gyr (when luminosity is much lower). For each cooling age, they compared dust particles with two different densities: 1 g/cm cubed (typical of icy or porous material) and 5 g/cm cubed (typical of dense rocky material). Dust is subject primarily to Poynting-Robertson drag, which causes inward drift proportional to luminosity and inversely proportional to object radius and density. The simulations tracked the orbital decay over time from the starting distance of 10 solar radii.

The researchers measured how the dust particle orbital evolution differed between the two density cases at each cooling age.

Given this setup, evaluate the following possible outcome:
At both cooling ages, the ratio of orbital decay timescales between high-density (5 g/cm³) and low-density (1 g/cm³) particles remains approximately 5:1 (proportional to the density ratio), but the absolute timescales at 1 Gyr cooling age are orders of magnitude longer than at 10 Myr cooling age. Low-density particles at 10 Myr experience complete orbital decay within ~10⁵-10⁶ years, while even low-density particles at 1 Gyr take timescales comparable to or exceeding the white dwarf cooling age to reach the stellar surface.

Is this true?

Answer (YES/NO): NO